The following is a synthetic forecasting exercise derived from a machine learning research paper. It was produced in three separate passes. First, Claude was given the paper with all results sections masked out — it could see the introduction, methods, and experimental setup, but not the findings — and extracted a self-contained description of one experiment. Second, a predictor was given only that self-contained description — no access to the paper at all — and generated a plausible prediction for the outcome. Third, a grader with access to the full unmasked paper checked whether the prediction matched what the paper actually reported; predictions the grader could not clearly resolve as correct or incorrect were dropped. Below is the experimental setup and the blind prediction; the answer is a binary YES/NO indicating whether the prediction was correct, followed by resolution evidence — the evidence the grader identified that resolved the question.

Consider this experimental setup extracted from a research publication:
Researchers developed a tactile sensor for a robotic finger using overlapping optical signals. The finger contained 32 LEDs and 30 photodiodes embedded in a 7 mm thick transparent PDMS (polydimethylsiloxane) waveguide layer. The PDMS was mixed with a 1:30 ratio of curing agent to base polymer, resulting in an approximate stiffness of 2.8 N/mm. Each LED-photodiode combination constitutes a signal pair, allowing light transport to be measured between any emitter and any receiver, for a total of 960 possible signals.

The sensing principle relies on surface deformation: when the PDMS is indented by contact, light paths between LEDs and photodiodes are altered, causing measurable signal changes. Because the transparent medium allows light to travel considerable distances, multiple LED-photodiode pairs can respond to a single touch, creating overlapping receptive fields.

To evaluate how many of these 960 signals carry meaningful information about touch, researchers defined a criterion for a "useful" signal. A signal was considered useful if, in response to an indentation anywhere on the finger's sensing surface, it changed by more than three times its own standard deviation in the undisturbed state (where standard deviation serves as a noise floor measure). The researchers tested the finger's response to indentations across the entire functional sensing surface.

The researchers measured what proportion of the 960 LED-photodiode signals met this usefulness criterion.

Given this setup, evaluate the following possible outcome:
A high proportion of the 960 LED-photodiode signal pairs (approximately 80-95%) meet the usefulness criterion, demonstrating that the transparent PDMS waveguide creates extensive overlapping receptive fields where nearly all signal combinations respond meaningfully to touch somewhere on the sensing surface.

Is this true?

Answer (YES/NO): YES